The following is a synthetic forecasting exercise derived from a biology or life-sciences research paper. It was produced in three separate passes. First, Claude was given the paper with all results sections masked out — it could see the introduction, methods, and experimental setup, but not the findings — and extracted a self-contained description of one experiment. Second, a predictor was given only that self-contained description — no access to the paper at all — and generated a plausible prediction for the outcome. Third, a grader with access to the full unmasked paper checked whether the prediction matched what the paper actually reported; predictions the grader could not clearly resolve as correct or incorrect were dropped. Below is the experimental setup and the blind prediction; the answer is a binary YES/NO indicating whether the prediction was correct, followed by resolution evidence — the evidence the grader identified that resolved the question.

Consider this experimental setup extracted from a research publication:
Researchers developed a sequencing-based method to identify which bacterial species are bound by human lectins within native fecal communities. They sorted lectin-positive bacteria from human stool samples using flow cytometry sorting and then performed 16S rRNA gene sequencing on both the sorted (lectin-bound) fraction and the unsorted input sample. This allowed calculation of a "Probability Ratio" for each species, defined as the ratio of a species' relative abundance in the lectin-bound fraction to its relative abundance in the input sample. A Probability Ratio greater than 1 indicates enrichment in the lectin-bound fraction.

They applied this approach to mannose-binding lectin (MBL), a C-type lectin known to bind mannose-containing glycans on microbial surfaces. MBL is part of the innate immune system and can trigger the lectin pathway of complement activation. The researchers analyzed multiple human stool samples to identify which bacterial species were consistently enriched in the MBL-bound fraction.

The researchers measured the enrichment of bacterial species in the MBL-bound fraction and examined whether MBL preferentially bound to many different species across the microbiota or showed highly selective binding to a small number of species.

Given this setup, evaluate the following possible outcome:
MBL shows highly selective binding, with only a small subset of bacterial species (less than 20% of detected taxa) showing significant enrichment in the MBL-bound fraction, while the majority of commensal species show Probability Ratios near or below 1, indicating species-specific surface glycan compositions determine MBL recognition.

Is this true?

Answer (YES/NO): YES